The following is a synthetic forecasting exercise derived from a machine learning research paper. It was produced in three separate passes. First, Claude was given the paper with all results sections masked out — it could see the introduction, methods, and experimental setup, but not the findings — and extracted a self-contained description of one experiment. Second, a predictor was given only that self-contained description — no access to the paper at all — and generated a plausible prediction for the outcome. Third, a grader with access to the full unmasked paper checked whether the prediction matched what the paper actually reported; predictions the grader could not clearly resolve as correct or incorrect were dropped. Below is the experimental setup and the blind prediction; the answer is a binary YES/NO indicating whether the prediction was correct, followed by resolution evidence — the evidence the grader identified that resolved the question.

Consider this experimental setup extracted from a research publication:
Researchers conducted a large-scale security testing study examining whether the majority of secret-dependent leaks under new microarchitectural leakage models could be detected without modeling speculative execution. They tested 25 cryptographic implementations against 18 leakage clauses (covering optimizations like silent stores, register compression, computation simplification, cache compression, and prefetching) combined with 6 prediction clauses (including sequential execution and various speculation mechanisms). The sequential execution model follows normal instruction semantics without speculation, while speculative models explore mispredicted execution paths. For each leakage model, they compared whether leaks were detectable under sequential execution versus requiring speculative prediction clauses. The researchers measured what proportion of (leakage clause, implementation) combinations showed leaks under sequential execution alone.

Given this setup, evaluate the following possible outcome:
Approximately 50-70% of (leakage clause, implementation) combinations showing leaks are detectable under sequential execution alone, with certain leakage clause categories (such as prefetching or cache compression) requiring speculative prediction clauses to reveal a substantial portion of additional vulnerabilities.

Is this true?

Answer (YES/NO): NO